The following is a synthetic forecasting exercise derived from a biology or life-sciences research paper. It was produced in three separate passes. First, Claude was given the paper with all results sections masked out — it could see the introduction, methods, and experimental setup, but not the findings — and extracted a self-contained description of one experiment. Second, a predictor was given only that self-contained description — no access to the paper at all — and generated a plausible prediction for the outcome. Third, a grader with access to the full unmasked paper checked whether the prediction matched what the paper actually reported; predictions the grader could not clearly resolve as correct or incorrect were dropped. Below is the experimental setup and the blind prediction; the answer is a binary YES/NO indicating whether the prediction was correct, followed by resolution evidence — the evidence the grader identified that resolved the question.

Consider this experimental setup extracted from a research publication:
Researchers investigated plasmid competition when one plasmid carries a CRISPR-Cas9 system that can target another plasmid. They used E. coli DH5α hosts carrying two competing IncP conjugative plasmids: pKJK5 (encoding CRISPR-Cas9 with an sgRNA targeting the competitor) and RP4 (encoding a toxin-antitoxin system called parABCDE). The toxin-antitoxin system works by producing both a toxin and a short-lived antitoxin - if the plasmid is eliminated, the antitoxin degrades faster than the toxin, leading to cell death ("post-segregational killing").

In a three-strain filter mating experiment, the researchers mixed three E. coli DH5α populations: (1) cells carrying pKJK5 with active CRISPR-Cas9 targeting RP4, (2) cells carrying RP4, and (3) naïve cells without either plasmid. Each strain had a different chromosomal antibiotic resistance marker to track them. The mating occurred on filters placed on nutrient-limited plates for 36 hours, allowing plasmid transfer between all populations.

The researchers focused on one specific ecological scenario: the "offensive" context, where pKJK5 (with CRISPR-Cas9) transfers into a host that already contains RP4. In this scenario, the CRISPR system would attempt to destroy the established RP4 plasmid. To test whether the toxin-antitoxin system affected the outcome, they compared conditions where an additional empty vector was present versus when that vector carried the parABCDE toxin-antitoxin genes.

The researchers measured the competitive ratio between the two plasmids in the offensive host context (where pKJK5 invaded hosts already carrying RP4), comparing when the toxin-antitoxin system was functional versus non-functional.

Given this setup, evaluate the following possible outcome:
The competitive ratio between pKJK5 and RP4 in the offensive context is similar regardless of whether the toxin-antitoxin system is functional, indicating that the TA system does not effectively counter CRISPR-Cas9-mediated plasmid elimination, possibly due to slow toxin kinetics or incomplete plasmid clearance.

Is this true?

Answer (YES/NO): NO